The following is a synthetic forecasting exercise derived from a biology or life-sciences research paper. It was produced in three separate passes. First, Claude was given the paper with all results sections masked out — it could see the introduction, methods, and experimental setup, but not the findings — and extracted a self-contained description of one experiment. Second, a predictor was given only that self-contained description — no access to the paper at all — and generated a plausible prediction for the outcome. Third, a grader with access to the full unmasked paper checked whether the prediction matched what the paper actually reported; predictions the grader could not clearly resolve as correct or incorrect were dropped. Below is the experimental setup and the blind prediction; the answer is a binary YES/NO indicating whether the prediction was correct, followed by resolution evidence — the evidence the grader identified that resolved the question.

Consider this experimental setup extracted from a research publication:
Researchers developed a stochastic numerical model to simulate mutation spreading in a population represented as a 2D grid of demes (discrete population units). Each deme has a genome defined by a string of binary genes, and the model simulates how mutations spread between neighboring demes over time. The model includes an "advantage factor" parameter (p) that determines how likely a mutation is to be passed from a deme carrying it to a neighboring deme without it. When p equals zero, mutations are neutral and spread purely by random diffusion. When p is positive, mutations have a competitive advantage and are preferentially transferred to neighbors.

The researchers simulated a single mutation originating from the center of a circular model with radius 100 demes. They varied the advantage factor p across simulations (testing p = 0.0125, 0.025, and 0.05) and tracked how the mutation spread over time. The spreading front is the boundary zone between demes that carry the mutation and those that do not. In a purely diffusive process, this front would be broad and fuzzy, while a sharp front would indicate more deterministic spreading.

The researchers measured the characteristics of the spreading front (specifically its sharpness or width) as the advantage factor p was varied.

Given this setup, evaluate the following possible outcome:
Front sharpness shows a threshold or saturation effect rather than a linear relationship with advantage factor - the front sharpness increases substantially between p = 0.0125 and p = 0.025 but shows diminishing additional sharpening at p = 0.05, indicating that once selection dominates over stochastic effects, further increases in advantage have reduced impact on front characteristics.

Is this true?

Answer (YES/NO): NO